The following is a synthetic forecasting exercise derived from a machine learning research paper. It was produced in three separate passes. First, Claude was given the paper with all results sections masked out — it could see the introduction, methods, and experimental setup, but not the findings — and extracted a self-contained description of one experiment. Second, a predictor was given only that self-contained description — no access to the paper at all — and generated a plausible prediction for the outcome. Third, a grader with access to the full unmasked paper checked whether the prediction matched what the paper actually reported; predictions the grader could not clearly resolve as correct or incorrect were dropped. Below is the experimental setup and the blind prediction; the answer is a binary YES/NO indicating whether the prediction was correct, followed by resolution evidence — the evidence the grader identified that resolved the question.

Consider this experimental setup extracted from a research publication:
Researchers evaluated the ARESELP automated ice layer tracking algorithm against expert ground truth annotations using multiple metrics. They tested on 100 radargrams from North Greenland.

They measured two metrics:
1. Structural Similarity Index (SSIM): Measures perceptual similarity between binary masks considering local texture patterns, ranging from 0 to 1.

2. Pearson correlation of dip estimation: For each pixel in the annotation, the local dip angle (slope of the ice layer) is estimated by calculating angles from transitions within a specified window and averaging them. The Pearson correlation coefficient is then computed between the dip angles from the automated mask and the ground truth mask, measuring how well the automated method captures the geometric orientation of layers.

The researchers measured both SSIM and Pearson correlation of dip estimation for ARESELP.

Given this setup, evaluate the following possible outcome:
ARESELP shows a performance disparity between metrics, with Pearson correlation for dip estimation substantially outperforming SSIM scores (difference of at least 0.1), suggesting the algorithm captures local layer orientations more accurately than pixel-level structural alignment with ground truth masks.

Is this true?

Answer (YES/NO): NO